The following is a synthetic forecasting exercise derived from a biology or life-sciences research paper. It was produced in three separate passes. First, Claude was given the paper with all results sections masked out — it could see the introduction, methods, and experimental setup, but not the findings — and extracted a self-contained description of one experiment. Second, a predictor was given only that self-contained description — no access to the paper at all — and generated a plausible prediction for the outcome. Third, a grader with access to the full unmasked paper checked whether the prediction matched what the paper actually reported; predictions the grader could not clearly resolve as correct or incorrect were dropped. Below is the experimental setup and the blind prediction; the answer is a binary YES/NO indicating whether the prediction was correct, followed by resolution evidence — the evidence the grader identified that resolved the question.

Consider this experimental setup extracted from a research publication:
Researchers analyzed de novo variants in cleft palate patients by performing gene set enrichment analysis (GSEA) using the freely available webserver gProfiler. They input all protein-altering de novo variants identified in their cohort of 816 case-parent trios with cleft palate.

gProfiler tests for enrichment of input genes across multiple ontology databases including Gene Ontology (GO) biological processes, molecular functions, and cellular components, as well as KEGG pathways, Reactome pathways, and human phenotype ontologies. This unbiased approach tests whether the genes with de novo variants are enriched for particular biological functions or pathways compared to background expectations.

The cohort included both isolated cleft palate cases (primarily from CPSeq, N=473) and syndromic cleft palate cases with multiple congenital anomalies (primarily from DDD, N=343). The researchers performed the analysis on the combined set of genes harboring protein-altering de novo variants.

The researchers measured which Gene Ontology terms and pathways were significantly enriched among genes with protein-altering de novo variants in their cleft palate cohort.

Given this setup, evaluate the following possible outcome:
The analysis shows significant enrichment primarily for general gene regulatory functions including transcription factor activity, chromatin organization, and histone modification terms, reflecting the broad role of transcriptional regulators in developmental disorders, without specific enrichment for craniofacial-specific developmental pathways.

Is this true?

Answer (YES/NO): NO